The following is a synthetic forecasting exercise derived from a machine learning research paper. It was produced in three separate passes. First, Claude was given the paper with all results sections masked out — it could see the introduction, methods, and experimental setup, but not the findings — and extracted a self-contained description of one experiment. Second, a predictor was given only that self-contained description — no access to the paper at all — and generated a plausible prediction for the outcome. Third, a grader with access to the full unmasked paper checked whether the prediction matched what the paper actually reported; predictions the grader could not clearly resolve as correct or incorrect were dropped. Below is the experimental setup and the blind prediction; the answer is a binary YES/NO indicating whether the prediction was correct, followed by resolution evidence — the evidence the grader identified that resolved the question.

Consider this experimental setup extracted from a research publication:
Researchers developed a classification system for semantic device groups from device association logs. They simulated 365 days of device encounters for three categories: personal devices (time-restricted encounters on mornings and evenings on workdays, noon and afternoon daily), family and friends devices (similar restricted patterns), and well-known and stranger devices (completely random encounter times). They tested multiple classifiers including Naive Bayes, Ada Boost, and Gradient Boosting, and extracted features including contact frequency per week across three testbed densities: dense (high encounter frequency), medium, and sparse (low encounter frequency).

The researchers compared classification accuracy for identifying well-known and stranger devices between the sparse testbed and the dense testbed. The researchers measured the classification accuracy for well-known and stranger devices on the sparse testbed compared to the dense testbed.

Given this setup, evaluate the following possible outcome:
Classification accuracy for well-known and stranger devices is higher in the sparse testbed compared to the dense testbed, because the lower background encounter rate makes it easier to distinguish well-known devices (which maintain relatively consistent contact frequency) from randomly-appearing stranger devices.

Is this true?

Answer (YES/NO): YES